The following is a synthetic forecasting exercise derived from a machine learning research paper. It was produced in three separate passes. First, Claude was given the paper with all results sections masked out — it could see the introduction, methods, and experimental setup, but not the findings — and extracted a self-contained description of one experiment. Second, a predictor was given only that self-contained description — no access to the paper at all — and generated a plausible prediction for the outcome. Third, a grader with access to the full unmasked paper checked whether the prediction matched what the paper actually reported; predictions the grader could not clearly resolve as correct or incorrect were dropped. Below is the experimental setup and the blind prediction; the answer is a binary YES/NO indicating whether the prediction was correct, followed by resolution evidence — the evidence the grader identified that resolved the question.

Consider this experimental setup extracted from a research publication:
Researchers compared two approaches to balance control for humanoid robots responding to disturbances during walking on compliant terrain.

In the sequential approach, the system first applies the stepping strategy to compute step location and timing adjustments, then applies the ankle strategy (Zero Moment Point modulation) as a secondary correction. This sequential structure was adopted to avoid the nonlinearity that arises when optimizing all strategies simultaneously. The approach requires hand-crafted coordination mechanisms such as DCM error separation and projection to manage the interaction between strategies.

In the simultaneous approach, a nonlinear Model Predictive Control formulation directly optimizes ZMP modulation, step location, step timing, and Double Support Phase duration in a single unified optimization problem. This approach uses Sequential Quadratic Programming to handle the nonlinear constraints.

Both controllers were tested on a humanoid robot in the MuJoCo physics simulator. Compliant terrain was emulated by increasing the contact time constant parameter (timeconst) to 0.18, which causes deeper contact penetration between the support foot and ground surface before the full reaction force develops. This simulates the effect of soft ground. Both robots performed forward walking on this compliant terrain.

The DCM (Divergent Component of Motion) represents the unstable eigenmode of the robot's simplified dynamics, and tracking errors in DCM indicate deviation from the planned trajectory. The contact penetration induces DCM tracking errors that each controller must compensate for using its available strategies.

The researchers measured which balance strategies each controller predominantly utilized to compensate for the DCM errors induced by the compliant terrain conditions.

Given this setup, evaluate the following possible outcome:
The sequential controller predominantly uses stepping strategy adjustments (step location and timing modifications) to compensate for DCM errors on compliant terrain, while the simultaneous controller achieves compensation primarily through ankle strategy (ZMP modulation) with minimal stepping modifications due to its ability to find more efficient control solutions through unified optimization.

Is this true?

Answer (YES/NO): YES